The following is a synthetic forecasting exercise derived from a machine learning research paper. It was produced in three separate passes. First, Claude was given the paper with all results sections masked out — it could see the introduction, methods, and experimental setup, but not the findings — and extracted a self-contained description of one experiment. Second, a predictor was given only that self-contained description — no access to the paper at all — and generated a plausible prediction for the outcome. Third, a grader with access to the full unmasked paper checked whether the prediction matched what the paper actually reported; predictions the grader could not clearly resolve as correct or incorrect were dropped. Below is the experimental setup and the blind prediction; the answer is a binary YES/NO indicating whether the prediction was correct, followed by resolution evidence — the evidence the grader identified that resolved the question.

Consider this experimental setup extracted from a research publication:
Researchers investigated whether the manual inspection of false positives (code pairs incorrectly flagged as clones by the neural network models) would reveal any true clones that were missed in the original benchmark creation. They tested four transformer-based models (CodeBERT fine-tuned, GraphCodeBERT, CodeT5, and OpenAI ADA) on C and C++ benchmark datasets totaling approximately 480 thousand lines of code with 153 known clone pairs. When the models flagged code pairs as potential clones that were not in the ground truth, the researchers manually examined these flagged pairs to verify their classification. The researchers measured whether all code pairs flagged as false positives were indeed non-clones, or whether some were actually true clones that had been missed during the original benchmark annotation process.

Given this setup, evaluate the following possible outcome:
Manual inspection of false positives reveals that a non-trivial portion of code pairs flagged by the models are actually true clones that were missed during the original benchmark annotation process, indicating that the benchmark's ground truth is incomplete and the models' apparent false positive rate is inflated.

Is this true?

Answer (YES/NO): NO